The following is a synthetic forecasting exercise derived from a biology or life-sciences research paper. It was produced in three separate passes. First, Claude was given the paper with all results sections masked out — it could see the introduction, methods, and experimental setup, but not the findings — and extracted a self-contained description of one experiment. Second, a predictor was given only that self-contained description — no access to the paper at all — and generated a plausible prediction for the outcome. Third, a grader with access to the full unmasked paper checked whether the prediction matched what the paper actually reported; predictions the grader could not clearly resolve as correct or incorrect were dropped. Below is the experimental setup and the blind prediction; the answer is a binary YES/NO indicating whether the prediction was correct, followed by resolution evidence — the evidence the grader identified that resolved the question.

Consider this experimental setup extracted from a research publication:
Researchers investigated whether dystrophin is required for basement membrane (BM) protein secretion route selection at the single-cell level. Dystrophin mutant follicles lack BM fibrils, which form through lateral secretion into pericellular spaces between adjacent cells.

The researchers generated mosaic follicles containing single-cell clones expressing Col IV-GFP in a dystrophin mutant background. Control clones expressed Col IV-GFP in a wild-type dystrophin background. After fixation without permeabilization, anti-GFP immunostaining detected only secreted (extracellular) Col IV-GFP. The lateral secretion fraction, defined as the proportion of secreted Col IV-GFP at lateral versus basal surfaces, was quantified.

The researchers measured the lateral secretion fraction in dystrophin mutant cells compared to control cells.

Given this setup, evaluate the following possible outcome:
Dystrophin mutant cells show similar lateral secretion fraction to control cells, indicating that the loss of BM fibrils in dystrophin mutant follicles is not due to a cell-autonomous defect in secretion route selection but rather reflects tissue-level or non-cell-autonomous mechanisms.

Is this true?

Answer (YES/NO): YES